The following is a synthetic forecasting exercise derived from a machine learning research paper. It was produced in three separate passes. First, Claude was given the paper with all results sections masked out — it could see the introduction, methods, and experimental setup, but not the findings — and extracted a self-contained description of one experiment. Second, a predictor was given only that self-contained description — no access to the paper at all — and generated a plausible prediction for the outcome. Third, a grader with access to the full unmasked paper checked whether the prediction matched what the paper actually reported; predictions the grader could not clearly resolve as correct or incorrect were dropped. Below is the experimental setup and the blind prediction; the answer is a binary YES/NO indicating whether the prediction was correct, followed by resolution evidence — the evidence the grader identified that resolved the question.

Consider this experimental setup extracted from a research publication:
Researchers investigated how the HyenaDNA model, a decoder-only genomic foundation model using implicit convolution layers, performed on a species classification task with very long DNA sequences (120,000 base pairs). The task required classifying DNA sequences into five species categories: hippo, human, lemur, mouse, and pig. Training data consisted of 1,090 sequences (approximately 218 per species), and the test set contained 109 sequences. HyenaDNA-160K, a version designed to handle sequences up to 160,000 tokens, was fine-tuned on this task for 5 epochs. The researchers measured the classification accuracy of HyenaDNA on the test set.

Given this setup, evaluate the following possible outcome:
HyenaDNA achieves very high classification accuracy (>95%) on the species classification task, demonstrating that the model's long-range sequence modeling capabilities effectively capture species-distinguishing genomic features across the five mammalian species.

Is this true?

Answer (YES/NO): NO